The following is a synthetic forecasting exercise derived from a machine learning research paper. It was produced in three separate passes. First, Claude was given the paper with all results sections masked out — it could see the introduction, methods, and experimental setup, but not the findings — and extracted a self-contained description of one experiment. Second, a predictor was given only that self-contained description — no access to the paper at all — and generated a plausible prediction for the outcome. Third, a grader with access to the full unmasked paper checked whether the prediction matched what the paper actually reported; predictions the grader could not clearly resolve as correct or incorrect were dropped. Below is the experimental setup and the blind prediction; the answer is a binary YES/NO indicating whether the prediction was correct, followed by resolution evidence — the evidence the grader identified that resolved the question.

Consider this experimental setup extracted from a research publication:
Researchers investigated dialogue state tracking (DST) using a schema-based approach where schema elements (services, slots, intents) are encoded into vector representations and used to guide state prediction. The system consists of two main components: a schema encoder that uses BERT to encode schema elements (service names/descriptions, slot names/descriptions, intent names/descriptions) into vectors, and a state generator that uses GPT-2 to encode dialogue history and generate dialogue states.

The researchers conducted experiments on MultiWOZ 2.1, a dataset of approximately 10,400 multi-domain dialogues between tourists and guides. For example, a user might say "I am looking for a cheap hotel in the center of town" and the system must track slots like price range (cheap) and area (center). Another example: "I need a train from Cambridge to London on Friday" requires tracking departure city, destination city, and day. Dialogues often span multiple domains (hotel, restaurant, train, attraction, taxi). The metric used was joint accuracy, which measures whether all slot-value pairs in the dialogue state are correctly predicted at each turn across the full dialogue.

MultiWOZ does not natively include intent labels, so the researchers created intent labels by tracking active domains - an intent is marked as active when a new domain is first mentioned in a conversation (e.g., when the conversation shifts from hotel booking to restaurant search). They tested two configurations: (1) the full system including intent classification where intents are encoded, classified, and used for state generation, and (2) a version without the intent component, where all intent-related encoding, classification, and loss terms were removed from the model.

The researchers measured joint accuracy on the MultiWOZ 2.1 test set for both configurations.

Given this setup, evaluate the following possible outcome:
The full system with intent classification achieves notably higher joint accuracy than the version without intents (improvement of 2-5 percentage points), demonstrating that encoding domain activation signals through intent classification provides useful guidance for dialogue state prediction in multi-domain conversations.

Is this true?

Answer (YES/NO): NO